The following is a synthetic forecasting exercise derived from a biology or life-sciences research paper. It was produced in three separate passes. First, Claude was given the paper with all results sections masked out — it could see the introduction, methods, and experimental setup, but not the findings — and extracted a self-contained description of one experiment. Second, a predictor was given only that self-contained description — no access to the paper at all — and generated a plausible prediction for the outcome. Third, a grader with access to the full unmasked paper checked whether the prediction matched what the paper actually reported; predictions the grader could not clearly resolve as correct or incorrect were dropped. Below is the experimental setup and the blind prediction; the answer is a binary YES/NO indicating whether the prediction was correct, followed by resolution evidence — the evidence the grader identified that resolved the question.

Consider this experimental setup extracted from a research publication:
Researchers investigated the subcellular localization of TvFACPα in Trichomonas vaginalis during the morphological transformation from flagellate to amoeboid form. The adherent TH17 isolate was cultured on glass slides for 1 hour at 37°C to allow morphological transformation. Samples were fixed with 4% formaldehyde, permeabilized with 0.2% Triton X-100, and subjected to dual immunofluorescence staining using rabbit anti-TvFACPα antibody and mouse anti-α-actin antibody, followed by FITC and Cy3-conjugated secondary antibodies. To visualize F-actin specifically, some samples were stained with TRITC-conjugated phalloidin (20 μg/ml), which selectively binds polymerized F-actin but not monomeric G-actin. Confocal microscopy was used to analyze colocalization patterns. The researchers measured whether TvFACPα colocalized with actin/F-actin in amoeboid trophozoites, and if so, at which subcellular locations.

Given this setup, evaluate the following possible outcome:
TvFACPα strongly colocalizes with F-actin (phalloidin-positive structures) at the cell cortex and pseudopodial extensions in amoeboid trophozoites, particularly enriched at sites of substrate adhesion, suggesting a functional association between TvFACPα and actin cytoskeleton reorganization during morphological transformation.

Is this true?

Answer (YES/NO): YES